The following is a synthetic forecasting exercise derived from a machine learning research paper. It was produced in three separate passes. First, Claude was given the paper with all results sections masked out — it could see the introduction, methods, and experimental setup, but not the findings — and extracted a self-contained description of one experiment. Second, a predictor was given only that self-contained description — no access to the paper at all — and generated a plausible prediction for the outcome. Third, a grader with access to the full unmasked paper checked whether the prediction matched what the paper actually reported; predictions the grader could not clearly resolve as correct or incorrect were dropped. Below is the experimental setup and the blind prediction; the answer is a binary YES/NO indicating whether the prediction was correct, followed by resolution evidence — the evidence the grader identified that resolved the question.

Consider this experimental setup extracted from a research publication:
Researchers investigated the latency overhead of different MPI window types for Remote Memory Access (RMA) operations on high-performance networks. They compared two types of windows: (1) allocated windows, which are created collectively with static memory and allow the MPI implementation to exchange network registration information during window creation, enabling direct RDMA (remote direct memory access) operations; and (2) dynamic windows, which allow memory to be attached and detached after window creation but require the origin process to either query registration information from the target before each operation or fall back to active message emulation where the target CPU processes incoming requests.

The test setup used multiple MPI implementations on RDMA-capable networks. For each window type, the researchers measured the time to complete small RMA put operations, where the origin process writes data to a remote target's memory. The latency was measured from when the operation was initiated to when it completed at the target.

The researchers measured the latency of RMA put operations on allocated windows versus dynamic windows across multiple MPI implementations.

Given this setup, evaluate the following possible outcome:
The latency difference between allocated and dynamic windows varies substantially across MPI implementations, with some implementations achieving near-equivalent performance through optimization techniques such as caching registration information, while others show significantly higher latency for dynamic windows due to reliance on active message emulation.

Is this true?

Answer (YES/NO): NO